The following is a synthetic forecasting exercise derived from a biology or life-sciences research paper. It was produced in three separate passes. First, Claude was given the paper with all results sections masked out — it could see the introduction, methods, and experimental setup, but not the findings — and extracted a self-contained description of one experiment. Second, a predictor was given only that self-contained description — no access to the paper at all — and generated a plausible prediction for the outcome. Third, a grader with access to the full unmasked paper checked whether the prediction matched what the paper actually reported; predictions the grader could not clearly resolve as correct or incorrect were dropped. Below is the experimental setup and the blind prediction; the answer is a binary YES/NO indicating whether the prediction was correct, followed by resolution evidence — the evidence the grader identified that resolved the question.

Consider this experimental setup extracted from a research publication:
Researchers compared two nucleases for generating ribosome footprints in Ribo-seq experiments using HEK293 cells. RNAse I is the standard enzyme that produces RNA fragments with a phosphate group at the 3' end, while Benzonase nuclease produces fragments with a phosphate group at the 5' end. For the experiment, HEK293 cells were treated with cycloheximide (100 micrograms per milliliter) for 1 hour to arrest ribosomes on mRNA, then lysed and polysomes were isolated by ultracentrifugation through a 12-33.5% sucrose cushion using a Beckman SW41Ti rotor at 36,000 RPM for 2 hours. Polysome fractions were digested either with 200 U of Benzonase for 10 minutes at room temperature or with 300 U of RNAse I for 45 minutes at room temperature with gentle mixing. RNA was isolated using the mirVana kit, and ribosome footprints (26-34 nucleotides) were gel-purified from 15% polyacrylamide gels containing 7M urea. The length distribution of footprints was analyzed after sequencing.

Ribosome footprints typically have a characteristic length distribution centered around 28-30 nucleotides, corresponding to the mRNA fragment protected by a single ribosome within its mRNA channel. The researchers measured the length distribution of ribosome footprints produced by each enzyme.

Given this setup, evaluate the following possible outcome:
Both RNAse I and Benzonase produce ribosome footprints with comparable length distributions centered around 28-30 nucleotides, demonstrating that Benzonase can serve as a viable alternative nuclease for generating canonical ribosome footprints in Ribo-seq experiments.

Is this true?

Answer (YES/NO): NO